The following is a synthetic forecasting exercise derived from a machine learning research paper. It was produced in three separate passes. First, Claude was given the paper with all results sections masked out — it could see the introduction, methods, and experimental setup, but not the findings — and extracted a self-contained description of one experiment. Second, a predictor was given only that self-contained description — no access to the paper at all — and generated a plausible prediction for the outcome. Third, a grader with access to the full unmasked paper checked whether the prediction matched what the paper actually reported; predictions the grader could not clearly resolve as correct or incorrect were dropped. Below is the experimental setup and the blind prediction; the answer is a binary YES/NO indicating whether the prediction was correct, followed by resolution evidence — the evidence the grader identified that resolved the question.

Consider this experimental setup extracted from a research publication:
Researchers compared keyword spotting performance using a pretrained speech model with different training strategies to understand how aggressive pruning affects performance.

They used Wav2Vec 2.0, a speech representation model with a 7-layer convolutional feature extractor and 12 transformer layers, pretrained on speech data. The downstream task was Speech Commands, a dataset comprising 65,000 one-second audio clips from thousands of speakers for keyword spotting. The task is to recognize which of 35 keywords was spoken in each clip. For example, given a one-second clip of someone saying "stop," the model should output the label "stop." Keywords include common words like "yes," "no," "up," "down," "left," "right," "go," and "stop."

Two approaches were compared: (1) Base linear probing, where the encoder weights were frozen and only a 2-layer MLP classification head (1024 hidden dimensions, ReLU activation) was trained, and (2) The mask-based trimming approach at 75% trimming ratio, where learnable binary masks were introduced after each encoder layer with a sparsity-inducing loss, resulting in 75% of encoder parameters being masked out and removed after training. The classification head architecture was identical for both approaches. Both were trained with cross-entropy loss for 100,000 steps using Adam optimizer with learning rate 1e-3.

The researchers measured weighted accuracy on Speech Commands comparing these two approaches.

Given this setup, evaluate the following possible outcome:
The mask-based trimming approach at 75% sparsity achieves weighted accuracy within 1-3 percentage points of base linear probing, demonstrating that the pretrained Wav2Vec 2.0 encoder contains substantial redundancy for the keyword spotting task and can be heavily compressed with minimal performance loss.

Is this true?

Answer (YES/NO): YES